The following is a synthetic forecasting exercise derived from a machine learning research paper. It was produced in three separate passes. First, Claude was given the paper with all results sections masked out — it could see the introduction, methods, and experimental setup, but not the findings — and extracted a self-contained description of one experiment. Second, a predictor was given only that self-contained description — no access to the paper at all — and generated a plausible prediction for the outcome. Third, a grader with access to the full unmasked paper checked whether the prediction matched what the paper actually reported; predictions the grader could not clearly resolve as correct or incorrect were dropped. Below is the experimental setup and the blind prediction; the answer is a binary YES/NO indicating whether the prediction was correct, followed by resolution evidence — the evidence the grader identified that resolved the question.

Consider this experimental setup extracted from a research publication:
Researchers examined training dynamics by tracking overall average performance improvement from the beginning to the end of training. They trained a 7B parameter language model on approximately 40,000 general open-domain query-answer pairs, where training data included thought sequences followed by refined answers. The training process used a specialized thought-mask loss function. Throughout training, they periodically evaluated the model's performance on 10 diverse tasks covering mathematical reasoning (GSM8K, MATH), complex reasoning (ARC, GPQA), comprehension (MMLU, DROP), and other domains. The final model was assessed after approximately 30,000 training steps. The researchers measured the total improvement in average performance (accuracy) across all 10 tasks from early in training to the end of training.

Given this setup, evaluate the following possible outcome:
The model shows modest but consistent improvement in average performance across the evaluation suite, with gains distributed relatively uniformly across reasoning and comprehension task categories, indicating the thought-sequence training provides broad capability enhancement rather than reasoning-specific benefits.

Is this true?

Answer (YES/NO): NO